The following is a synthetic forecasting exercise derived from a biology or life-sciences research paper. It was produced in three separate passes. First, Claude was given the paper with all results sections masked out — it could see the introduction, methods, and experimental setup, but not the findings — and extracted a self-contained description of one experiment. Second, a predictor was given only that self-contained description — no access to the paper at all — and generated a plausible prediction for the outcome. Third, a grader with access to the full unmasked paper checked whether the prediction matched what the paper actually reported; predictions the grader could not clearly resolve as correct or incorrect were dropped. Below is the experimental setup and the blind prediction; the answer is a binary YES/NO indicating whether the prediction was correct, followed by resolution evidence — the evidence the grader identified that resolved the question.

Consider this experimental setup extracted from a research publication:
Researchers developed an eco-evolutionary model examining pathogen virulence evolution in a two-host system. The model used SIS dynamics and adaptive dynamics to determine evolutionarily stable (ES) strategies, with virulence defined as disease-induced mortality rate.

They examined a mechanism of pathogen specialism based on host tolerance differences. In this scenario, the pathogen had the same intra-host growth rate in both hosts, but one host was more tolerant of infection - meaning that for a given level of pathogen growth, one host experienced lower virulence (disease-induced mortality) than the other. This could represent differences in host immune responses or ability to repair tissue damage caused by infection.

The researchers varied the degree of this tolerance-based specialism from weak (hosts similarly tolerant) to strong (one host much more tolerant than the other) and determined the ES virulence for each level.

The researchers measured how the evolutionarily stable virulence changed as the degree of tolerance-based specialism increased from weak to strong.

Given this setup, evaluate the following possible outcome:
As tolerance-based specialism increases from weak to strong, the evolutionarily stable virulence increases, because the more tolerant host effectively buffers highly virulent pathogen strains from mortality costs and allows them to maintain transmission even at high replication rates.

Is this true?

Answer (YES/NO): YES